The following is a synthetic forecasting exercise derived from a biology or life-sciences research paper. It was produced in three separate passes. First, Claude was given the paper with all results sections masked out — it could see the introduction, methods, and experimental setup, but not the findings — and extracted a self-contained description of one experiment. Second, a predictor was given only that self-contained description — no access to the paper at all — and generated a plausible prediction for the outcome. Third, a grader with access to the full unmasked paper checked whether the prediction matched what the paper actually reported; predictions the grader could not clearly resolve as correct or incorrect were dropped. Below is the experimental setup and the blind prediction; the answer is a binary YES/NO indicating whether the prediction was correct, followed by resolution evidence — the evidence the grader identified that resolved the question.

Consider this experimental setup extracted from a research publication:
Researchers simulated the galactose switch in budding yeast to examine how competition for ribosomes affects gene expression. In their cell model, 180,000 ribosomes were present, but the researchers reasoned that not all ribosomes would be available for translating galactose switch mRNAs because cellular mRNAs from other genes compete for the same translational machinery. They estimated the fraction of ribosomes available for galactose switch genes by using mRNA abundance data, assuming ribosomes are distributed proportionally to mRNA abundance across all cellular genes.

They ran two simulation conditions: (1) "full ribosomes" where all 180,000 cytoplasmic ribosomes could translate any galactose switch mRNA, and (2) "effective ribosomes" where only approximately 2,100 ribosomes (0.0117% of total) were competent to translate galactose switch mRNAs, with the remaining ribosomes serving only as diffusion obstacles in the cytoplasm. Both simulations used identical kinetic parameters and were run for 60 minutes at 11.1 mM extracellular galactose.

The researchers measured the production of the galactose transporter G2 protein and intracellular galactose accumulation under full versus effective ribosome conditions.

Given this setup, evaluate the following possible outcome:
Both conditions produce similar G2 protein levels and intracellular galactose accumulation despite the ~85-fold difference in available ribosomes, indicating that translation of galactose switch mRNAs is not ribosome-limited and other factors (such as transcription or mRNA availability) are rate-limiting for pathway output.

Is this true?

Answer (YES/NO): NO